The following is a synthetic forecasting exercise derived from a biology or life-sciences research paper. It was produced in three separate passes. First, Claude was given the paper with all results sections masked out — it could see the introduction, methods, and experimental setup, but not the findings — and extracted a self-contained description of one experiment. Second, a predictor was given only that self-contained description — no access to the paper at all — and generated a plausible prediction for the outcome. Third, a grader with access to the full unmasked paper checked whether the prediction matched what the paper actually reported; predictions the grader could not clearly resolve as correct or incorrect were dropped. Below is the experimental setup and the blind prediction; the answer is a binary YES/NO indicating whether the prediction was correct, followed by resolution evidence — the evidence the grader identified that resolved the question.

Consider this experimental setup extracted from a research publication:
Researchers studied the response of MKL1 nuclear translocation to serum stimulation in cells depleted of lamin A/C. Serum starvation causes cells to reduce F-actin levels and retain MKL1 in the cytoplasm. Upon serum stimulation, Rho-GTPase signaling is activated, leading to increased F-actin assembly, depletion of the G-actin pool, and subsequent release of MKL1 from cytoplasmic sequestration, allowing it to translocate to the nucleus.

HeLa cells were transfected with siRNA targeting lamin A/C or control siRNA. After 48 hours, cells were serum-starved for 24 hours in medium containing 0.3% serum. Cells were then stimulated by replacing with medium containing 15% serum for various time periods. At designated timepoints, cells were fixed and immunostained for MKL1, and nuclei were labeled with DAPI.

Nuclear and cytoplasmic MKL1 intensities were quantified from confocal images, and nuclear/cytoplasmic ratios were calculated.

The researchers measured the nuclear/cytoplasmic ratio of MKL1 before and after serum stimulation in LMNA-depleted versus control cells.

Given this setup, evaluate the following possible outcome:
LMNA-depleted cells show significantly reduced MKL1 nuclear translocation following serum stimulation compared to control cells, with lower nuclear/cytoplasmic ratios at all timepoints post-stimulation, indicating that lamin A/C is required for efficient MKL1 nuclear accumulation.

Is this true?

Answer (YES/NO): NO